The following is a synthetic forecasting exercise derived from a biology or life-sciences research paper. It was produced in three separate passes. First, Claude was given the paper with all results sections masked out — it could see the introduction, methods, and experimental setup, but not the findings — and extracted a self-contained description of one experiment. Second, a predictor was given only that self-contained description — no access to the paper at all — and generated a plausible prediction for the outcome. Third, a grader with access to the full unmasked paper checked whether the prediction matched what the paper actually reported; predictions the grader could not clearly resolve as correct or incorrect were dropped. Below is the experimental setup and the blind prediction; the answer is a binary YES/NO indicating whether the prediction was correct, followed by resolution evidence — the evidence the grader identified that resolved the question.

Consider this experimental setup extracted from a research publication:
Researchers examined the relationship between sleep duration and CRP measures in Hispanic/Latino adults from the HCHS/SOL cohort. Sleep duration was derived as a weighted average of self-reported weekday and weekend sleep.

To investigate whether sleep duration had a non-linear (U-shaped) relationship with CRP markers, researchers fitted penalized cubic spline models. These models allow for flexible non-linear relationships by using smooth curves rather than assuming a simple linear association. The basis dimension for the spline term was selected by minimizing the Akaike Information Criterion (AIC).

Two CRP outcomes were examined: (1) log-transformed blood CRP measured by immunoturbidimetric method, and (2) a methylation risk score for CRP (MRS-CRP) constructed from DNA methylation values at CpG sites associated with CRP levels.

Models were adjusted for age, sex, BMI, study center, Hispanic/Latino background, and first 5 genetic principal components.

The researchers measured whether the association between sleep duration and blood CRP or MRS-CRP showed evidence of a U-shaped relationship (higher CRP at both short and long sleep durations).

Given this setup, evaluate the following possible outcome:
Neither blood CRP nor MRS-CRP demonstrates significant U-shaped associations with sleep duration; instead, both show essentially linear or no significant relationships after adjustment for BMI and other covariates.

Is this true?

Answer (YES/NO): NO